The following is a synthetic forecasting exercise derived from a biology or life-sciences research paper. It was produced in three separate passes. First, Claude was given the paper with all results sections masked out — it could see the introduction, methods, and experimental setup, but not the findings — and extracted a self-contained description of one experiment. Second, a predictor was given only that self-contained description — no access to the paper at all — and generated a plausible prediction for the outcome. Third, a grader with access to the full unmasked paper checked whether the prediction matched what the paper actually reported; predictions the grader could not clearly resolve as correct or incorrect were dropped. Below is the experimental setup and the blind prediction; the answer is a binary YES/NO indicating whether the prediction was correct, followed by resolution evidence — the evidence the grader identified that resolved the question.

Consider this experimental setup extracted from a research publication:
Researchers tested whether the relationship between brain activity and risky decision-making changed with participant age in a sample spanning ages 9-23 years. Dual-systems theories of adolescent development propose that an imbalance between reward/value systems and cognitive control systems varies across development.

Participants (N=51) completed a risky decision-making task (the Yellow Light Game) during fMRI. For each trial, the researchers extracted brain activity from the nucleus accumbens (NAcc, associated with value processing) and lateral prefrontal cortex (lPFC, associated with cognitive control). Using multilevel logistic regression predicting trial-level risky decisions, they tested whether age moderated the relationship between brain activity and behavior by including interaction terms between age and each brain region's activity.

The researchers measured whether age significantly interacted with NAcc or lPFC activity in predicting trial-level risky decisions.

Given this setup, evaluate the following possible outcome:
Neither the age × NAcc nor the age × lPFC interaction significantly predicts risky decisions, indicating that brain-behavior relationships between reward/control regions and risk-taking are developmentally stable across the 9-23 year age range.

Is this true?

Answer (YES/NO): YES